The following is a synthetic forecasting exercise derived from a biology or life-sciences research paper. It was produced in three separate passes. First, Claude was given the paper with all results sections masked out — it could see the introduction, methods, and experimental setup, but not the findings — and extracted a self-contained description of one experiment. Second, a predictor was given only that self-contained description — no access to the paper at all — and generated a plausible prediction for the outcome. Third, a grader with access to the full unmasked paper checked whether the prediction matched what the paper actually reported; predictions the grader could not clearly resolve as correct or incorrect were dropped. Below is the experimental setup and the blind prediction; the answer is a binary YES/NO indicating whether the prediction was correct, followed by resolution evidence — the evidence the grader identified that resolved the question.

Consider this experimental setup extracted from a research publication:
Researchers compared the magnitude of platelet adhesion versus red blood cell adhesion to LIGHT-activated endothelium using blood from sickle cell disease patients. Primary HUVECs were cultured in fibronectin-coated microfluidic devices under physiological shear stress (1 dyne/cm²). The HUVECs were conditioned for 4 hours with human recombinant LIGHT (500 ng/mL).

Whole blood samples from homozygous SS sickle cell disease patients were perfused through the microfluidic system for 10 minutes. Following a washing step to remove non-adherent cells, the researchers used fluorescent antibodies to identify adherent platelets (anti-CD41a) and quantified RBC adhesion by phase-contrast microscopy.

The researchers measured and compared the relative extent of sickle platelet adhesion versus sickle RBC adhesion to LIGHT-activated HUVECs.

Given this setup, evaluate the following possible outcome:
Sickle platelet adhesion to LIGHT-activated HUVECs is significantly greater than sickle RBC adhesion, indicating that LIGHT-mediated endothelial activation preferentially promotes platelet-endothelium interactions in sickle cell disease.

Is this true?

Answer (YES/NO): YES